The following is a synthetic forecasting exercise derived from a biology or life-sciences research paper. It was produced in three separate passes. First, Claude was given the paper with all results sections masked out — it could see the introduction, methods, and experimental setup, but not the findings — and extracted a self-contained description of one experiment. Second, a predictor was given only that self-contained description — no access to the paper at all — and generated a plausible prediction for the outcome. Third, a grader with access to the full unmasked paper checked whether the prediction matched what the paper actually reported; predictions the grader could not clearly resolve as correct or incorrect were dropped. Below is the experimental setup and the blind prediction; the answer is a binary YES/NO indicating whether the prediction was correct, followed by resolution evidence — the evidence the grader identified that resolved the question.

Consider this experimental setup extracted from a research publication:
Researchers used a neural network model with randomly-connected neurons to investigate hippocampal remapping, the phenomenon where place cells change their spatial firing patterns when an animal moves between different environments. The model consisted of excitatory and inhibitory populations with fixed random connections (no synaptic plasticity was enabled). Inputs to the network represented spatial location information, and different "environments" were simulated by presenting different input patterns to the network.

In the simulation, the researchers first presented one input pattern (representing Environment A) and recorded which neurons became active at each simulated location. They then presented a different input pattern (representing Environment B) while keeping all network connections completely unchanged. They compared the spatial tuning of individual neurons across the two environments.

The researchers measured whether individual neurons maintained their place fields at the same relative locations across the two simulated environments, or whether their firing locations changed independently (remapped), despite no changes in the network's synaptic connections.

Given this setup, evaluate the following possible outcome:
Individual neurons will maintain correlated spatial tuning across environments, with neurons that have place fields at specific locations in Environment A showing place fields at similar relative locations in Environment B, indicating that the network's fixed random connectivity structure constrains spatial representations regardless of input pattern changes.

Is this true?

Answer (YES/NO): NO